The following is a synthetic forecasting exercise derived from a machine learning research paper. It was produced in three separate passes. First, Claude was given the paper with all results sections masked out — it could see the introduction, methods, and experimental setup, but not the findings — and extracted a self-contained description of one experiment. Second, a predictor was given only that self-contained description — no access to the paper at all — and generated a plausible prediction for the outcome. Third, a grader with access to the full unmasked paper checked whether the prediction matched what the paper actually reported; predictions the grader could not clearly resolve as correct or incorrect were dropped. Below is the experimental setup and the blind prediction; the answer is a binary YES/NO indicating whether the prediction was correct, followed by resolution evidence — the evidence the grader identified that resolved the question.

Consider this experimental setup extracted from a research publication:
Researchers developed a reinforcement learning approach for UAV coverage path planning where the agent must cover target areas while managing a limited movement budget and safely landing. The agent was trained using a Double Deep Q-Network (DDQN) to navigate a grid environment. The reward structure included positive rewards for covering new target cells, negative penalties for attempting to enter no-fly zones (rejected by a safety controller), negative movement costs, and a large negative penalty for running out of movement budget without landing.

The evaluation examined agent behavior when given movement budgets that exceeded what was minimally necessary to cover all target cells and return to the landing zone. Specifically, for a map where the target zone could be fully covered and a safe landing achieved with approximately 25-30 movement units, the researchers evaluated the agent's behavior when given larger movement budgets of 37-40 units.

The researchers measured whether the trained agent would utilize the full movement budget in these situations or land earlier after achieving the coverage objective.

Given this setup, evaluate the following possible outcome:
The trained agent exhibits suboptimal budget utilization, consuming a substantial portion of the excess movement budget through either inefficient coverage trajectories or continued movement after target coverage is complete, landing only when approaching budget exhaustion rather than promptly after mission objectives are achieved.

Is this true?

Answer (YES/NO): NO